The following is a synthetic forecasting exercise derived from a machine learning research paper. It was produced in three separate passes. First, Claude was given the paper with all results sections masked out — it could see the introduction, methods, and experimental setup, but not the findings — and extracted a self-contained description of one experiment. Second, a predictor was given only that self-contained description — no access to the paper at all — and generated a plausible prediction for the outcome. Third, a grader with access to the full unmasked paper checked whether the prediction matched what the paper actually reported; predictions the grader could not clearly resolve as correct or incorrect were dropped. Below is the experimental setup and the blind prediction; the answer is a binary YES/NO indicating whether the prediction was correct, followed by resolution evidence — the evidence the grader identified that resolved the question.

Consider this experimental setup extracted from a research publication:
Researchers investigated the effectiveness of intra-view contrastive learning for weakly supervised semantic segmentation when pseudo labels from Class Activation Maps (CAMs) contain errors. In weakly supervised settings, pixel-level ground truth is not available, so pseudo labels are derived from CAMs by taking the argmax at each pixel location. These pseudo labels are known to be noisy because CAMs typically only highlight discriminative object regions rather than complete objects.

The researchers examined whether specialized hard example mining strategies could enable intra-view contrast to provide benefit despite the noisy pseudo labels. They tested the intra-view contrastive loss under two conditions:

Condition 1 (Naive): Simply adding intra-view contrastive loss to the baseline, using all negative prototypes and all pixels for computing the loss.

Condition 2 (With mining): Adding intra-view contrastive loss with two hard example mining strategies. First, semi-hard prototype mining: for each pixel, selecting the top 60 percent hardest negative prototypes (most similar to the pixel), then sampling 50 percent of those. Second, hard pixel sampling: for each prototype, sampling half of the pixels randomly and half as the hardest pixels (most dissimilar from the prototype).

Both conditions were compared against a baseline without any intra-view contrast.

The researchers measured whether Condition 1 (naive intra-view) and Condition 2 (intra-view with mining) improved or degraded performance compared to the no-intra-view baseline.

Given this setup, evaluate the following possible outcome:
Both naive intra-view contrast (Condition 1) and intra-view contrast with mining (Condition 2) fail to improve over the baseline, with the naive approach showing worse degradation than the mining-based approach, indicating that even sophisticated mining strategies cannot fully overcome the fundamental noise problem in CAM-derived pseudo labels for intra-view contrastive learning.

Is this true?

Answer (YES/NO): NO